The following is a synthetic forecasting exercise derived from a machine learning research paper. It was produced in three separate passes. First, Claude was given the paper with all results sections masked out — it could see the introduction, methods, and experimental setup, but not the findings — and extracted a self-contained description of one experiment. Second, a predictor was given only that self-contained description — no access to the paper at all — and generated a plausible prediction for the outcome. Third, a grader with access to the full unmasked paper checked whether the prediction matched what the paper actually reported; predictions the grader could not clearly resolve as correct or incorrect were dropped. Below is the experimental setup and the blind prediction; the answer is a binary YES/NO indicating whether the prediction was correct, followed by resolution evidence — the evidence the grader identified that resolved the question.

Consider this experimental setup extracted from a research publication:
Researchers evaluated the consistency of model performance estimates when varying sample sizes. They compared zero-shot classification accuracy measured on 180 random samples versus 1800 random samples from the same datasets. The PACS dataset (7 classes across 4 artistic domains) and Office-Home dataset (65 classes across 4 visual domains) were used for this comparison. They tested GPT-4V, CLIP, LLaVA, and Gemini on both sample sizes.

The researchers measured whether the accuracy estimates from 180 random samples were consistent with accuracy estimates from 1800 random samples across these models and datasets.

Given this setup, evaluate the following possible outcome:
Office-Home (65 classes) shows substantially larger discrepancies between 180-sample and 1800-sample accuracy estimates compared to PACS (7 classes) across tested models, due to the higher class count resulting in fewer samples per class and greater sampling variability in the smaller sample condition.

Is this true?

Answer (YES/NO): YES